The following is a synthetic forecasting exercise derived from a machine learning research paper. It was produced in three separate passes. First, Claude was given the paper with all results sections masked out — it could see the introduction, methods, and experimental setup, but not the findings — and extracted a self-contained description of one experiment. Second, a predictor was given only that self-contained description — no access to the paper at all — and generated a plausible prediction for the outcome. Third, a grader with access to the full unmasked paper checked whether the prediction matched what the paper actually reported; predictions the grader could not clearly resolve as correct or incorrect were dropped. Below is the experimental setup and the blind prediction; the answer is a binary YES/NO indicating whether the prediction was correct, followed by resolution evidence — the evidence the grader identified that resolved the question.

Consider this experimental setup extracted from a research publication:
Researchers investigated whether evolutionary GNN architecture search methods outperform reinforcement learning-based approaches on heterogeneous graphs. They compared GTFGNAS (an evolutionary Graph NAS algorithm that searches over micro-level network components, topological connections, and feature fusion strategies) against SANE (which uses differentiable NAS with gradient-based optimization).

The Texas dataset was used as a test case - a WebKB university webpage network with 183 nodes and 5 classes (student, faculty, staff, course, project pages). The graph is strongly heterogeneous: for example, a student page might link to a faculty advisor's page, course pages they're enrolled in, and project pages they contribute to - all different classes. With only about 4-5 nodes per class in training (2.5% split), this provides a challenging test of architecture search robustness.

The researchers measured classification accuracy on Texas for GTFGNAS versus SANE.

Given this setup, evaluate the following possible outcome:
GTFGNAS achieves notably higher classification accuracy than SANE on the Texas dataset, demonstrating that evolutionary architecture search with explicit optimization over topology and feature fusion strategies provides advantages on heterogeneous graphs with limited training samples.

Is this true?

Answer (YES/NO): YES